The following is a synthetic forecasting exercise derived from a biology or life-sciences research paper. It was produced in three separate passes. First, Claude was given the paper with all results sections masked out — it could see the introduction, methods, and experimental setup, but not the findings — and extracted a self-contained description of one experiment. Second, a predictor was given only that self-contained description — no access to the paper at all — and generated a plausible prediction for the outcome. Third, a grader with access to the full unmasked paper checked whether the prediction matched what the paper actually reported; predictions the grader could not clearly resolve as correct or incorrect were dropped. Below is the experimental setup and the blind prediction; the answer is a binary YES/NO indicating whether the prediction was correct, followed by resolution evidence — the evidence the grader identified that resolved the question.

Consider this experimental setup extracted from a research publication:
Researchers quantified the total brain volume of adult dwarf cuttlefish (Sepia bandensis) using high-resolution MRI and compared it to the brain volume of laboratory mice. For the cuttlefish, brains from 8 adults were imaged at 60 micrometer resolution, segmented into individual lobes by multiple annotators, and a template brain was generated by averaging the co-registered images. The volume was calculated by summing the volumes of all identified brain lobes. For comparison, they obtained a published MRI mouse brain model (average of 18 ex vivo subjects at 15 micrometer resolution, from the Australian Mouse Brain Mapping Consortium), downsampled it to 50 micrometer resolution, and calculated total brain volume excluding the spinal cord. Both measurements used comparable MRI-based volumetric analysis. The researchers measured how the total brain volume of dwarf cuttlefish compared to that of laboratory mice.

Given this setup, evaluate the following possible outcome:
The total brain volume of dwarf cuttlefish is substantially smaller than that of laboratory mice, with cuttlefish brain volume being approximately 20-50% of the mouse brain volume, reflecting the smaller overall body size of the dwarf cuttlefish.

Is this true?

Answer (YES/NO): NO